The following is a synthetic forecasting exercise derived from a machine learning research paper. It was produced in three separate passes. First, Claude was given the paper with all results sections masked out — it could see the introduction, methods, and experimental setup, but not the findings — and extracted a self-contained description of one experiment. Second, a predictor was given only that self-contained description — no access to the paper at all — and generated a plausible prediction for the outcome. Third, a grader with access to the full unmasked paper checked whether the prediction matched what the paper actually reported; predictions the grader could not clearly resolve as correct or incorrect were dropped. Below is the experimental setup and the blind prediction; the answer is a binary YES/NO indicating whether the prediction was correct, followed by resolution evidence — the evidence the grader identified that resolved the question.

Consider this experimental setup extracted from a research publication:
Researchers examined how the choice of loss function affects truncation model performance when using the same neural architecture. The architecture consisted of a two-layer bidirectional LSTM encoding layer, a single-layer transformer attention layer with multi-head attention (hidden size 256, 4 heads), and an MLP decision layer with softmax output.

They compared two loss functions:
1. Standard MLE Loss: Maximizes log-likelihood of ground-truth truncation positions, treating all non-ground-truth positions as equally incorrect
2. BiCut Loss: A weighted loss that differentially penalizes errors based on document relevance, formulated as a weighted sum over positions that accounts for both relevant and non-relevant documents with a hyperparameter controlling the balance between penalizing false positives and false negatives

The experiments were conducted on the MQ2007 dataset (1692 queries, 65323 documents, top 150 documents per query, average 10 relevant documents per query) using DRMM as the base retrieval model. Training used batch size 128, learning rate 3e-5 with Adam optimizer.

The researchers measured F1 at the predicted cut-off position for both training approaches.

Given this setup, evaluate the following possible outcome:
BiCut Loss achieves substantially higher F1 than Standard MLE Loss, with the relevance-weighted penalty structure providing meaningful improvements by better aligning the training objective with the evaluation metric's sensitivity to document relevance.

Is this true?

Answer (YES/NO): YES